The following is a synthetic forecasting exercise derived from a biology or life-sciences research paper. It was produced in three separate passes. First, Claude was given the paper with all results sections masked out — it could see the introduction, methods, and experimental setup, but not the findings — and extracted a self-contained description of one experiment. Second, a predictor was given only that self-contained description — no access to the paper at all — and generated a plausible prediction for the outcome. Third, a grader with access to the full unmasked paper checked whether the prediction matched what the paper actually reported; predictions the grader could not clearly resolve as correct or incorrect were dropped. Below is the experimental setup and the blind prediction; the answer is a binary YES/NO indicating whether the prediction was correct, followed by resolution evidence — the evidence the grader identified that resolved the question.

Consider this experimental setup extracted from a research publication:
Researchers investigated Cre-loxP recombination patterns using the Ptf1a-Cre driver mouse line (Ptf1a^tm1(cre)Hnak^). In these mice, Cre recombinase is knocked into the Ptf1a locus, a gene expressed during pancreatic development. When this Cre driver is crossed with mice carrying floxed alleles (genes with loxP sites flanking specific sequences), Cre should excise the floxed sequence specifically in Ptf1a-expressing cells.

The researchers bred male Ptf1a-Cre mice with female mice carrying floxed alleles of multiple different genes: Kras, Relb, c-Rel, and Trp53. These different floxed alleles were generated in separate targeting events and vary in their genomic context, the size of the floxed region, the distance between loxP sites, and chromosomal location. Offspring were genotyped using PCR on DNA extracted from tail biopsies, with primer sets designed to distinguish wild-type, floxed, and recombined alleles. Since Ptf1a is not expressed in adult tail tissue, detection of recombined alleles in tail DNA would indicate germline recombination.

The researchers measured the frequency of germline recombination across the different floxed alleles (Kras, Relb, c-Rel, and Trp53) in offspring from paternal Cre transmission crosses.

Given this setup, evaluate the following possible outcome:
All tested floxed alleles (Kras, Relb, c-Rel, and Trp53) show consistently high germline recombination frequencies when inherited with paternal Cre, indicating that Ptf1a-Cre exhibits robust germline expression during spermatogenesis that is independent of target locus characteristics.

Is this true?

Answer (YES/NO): NO